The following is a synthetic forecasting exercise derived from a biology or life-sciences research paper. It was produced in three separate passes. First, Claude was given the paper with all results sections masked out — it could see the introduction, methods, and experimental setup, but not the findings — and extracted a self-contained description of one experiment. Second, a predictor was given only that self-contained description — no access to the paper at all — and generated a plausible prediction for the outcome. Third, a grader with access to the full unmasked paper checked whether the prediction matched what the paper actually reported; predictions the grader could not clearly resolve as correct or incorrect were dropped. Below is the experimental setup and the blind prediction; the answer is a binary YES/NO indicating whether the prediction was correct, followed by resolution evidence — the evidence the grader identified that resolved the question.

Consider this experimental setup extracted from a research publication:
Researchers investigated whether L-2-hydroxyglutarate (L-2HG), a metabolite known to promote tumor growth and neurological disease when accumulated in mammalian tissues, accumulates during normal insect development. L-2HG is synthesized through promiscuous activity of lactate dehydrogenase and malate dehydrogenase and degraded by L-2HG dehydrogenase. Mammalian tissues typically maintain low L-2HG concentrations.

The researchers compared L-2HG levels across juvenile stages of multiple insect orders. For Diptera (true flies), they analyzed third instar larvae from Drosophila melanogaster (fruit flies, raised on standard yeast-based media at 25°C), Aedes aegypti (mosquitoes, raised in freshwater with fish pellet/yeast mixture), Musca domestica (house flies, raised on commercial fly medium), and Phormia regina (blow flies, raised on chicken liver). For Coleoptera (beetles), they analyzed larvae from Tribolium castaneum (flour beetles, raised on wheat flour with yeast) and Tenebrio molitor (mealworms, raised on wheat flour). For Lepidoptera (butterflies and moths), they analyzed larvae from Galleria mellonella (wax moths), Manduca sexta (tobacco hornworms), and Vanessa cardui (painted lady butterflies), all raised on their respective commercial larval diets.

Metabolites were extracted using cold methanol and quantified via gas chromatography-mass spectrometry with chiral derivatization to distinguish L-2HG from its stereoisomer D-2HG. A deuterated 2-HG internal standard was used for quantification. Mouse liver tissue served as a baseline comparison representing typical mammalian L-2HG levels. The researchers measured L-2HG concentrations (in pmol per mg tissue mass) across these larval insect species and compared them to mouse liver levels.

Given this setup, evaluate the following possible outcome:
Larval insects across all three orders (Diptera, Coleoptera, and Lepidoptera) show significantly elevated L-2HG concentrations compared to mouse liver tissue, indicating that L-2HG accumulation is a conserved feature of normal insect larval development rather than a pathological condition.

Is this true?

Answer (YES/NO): NO